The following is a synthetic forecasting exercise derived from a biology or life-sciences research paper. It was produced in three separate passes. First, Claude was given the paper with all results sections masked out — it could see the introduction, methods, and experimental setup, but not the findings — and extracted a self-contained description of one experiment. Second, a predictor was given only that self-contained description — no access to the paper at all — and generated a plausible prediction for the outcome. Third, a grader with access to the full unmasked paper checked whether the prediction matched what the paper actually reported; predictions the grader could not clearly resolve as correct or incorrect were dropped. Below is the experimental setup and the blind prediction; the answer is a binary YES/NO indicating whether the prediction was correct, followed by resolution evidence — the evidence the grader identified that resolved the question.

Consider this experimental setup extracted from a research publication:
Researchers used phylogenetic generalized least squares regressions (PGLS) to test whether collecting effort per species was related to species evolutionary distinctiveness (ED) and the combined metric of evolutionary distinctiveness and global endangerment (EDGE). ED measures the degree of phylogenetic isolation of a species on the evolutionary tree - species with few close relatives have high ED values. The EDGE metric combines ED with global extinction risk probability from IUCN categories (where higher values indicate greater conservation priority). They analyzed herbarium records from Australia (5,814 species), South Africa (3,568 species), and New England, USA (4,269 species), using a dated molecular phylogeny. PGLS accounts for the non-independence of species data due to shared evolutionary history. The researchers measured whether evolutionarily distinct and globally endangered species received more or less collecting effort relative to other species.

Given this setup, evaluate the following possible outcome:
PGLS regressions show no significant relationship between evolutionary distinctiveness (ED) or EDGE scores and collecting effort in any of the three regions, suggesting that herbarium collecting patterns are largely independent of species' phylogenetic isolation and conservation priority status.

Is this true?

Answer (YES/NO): NO